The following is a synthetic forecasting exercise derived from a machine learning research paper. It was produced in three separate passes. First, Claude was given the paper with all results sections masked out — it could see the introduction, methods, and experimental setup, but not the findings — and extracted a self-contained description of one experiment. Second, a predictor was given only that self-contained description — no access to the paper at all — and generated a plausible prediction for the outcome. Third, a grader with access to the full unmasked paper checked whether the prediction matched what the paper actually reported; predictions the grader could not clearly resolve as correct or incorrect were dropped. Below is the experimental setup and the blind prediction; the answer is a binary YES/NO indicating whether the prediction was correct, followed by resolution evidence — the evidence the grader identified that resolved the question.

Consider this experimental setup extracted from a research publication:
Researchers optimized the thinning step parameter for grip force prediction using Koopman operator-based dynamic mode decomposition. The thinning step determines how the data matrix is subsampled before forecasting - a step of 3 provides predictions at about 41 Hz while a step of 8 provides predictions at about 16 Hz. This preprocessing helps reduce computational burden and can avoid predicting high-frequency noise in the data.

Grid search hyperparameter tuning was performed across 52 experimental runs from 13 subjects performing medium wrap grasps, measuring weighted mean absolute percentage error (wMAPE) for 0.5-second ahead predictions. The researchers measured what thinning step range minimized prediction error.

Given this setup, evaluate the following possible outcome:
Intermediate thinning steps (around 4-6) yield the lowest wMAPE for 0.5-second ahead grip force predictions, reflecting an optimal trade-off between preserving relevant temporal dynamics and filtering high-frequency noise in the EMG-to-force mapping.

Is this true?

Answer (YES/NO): NO